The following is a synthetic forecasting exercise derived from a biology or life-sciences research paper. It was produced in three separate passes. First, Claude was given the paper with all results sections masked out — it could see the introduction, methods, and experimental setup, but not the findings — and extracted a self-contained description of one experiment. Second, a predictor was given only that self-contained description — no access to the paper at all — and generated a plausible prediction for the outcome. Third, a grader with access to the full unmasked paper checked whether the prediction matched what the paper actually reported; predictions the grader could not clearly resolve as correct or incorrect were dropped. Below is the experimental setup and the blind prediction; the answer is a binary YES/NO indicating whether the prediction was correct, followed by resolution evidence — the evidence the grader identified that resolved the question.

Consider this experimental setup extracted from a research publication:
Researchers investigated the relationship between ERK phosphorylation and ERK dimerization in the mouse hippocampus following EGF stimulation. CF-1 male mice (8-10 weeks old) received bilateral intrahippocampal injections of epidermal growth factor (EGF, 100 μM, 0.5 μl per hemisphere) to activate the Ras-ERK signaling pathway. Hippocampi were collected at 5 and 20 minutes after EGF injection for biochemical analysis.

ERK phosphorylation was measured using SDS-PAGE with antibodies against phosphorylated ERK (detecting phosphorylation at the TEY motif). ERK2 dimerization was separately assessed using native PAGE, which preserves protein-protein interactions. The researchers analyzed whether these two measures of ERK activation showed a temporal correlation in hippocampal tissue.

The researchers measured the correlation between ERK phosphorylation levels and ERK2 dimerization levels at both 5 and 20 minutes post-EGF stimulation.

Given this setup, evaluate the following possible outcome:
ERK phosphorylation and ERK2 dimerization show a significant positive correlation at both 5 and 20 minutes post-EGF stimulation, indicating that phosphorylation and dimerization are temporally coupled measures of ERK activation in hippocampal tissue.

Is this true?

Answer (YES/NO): NO